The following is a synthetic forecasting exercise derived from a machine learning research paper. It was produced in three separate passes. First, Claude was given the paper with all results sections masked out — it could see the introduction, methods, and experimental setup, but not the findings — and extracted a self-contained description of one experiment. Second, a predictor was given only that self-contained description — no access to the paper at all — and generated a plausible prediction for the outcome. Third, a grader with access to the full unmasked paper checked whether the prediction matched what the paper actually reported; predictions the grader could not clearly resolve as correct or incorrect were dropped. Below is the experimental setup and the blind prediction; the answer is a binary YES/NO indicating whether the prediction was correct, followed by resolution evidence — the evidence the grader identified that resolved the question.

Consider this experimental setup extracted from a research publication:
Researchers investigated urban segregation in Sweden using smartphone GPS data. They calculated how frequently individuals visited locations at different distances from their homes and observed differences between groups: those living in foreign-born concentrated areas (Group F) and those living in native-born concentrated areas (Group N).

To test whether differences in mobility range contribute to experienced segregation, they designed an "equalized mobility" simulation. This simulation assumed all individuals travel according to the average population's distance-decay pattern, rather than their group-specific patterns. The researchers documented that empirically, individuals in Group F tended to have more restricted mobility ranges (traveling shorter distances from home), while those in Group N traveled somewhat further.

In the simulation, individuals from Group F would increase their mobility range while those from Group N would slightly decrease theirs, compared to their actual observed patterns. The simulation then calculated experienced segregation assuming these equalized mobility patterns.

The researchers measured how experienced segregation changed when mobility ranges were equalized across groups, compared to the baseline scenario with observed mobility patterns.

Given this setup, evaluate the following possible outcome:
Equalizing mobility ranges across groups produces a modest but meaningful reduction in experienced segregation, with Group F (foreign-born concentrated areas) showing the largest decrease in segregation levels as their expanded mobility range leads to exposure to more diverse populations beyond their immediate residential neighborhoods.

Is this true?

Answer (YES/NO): NO